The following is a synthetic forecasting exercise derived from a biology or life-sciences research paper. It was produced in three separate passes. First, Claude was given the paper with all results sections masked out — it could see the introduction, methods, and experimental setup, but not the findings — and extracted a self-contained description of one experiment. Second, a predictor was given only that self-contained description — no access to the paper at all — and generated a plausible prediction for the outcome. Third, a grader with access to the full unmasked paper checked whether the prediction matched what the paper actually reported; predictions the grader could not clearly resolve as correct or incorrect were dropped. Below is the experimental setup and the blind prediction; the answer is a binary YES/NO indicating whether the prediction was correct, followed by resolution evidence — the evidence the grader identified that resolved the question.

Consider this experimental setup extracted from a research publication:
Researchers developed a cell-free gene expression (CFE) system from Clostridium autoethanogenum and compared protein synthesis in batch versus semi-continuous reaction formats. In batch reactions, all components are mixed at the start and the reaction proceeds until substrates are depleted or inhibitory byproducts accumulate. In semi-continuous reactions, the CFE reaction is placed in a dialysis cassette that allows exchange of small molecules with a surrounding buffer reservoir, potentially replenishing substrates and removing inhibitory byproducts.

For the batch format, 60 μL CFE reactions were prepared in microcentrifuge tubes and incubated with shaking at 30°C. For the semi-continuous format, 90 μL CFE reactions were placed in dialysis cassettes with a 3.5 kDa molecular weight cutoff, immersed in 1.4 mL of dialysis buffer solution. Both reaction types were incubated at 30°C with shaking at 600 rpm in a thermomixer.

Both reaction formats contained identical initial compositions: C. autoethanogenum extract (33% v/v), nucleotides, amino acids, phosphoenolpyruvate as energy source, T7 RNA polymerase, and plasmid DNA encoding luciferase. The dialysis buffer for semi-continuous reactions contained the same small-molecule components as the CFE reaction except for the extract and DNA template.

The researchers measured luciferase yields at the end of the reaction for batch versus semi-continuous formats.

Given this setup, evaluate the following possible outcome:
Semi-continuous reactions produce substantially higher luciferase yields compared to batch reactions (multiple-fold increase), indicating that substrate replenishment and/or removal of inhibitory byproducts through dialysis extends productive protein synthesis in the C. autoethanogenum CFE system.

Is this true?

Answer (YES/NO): NO